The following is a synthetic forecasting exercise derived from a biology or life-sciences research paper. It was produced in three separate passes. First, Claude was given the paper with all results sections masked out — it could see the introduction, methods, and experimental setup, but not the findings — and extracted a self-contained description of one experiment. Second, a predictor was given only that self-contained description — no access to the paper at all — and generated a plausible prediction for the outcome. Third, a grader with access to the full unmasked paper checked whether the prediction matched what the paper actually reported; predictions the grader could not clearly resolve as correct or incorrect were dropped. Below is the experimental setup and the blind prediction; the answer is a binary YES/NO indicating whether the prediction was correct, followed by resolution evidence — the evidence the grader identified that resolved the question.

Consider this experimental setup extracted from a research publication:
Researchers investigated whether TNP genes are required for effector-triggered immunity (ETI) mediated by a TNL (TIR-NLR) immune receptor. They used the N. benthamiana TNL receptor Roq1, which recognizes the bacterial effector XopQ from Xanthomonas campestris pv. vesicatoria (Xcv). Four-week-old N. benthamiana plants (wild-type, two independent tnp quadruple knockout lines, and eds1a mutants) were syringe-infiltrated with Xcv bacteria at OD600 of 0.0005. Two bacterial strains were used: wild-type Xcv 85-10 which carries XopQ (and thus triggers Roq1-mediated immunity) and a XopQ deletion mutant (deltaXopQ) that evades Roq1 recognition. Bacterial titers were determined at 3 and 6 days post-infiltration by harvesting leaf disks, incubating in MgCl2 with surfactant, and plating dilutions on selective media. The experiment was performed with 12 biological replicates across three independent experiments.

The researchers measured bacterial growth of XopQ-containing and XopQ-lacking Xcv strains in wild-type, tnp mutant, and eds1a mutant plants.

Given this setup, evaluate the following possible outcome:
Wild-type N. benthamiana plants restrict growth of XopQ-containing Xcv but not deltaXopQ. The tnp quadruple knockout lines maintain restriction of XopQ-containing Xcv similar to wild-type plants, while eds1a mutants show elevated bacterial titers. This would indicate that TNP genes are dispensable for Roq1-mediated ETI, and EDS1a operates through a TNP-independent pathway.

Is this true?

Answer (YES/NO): YES